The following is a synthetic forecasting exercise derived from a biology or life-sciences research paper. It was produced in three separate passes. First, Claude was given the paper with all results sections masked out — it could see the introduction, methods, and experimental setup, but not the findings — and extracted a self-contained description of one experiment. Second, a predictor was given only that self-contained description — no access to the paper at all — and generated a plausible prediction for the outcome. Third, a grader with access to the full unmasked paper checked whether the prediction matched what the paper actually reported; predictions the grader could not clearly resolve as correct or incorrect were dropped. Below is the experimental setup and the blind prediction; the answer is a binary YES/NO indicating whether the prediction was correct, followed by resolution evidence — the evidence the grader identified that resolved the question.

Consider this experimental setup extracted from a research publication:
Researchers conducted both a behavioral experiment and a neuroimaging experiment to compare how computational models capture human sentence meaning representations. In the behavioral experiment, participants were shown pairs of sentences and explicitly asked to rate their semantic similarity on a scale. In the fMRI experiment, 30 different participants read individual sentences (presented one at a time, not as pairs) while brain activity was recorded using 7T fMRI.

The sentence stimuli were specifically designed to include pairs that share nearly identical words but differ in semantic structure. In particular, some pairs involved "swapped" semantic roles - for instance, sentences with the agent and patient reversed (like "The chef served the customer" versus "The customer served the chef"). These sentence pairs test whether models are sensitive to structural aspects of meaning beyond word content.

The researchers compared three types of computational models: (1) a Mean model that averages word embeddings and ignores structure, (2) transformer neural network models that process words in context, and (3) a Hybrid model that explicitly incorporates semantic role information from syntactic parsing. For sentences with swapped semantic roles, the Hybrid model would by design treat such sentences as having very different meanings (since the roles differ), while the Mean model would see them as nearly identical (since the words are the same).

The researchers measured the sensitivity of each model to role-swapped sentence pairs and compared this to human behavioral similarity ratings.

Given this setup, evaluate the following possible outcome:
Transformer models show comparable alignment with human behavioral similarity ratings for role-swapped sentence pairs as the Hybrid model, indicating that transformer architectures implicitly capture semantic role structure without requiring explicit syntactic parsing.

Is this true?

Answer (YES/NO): NO